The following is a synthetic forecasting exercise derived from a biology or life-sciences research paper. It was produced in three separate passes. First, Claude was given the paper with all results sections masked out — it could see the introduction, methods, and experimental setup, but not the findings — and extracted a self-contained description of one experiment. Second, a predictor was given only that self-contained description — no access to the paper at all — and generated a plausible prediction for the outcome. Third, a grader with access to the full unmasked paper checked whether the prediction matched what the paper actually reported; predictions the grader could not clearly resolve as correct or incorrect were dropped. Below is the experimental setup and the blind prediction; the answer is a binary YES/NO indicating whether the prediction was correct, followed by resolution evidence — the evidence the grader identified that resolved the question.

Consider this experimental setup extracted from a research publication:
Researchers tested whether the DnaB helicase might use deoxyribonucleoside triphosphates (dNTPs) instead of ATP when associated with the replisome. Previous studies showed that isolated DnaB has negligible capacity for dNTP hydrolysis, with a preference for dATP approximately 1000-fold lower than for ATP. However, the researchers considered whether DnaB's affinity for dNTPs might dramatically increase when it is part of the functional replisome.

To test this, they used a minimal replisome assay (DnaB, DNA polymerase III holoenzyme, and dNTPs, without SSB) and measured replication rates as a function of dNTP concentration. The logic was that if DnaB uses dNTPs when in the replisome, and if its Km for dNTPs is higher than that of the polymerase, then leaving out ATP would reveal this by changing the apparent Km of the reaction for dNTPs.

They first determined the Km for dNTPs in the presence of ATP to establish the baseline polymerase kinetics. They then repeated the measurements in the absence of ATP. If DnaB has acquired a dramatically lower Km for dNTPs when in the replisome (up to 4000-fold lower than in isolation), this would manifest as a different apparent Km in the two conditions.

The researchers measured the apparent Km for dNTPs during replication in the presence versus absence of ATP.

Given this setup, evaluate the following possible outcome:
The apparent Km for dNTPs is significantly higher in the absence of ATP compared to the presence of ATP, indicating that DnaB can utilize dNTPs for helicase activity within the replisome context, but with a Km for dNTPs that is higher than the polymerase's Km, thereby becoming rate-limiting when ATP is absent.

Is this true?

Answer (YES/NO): NO